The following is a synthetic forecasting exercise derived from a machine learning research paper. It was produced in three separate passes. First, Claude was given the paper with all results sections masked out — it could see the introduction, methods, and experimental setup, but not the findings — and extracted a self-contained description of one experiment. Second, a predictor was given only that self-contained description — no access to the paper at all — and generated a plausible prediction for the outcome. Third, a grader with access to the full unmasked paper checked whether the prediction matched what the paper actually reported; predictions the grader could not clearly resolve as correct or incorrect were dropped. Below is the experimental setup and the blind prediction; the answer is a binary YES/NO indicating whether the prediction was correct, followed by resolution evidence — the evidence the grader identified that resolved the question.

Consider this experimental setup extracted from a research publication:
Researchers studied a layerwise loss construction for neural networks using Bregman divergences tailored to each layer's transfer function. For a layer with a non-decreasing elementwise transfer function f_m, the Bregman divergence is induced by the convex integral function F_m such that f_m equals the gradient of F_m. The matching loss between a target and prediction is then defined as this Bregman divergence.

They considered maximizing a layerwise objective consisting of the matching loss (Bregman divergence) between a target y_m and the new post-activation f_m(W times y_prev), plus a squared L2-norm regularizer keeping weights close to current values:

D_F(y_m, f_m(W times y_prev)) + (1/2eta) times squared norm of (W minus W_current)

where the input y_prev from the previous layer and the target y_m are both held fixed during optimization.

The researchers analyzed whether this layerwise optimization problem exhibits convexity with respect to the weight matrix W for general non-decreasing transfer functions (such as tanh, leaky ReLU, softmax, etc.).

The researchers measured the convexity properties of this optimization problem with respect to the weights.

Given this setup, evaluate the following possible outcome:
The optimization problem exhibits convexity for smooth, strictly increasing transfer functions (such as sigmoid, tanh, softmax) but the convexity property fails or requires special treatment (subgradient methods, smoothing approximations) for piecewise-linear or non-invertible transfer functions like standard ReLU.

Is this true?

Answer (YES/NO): NO